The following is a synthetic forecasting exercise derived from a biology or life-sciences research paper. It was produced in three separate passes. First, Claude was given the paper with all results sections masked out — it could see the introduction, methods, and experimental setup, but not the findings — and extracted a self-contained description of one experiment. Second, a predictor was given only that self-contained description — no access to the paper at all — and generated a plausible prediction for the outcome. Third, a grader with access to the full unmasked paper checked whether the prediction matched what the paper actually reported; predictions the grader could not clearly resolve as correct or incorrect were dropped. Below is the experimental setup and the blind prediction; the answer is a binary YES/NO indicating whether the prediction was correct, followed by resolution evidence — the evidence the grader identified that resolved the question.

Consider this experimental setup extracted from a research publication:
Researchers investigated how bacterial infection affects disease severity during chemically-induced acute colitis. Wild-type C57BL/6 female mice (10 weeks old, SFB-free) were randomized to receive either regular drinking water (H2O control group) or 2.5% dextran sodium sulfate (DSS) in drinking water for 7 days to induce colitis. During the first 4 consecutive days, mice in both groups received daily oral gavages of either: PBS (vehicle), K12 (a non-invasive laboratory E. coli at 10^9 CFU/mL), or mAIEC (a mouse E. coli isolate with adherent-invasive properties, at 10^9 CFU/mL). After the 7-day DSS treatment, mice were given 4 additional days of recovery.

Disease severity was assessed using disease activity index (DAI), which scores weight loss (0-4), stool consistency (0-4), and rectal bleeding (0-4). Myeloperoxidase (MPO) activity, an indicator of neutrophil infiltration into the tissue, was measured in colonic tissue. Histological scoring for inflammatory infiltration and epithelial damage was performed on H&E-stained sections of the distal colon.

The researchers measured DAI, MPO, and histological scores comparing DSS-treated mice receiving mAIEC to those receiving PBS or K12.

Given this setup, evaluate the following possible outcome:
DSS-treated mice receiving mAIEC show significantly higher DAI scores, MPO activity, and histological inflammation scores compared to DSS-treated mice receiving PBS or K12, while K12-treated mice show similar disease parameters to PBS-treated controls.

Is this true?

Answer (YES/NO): NO